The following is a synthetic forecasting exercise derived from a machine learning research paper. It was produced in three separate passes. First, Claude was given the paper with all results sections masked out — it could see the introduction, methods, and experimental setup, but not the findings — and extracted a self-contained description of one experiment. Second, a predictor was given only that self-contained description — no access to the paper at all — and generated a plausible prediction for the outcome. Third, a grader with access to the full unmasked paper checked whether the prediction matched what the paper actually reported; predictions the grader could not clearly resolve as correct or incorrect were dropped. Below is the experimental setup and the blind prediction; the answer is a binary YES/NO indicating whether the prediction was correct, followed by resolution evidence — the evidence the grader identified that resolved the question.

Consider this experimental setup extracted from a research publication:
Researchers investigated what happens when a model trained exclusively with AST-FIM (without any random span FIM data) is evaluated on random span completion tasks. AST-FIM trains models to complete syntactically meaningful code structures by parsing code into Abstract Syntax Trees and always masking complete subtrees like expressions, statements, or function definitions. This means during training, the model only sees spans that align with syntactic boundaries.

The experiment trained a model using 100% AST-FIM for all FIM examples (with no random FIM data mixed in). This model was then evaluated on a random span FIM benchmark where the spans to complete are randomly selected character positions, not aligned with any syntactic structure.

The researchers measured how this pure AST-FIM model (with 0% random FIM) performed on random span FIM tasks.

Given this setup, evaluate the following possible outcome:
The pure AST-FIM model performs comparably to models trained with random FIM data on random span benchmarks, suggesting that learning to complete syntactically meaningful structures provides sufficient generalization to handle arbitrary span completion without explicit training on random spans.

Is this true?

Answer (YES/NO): NO